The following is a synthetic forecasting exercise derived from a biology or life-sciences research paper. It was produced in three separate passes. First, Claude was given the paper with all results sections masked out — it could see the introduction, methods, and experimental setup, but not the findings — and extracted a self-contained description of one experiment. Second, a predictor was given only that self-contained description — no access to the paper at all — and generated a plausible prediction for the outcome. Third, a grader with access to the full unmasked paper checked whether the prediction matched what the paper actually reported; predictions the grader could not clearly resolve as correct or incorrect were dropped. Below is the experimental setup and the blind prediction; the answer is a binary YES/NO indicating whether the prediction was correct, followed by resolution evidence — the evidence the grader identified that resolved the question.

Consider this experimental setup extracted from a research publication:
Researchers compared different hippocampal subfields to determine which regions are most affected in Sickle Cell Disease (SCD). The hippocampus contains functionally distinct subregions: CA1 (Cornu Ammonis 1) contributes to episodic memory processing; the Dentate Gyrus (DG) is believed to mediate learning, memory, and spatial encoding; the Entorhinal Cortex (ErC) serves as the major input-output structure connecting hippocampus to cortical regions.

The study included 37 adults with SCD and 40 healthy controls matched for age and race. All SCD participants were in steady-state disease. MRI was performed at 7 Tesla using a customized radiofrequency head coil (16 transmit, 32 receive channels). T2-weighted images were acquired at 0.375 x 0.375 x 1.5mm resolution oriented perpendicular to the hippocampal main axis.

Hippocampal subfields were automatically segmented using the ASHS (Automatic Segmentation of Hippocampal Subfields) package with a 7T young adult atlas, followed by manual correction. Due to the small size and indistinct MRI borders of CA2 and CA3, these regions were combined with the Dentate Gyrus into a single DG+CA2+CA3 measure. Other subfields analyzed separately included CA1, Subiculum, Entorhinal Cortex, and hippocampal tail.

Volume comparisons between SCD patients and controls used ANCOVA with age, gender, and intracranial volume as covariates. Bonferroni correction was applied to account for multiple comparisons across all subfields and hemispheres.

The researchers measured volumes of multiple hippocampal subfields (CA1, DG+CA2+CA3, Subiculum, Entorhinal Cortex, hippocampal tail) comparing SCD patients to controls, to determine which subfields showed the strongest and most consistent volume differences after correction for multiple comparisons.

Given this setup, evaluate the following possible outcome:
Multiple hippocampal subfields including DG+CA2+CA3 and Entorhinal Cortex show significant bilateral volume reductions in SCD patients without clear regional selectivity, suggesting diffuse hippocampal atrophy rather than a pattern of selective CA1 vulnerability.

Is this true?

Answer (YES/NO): NO